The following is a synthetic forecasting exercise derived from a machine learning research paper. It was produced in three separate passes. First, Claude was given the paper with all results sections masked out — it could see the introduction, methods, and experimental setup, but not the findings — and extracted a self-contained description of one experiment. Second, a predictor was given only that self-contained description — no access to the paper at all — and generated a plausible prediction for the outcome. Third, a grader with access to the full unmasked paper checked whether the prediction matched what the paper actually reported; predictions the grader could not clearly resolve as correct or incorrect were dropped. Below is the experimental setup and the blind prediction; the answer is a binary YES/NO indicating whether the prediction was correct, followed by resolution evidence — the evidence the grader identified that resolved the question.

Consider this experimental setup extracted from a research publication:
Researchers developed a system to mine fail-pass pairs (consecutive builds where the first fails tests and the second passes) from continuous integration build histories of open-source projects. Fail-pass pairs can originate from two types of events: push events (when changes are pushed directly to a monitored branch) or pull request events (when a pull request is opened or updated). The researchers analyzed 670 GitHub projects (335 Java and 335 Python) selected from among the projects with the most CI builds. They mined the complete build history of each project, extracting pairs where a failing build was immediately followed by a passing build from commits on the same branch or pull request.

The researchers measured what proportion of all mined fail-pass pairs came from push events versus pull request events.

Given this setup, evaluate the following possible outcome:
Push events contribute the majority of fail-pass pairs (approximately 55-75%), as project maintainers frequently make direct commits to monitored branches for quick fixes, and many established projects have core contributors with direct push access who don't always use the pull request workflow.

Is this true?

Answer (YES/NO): NO